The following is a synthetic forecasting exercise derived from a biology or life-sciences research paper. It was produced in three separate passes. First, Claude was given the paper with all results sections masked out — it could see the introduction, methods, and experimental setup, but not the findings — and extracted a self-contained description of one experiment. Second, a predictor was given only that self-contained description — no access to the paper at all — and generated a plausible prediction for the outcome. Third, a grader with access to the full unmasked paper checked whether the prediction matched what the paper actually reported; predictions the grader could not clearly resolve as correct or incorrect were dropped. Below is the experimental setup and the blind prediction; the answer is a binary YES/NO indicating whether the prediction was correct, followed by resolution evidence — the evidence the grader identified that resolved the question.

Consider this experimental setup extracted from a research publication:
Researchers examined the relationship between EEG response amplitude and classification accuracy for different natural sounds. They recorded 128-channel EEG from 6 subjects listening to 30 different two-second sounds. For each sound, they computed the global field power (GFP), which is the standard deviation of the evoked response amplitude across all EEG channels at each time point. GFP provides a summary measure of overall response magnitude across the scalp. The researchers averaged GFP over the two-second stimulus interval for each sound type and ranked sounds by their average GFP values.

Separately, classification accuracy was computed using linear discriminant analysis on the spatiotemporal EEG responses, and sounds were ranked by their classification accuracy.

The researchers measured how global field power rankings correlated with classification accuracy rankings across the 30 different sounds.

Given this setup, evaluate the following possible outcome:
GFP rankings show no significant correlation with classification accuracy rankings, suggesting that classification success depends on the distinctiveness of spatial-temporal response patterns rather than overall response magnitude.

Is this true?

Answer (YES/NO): NO